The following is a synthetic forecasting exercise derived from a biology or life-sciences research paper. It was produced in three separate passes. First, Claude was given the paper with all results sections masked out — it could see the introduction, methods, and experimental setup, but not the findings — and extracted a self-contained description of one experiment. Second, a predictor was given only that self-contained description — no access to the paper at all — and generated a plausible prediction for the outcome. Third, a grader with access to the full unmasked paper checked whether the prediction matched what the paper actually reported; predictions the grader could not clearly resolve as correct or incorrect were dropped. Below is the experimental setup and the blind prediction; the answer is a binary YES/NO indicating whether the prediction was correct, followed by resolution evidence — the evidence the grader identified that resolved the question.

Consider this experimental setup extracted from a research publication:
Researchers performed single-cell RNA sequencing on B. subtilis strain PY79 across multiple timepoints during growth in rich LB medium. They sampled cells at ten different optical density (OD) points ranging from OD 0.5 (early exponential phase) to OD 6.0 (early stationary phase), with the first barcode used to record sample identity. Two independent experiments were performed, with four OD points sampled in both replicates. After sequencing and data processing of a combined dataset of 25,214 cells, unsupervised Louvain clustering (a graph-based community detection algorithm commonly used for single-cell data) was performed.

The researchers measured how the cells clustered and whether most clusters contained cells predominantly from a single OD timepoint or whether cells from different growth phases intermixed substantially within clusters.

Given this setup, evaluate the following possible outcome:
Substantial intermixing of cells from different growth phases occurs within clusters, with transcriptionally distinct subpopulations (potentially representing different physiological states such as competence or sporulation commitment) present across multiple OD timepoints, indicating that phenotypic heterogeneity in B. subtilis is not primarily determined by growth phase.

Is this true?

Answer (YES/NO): NO